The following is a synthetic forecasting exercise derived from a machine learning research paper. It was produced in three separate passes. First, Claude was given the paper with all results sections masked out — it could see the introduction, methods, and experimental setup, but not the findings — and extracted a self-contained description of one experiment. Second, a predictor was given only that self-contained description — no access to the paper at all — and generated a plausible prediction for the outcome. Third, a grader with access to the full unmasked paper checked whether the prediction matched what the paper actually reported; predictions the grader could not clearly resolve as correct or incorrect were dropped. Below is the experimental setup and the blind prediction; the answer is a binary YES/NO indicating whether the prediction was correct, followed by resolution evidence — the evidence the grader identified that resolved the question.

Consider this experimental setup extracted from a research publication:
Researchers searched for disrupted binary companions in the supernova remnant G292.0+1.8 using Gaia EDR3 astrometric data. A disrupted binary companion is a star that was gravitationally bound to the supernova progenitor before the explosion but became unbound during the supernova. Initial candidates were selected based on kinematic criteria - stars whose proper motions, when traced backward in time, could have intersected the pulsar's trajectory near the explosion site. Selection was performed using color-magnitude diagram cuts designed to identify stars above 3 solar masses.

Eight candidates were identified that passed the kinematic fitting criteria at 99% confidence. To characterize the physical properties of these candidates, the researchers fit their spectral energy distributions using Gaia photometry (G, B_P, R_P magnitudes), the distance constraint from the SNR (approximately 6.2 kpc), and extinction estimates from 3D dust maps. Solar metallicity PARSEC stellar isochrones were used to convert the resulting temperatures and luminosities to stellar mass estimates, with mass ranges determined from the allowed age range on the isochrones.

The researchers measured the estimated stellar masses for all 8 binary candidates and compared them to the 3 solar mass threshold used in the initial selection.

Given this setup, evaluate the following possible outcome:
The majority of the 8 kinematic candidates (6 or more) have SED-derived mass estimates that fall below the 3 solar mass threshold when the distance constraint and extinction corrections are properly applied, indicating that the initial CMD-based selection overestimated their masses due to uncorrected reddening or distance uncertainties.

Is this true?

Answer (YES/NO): YES